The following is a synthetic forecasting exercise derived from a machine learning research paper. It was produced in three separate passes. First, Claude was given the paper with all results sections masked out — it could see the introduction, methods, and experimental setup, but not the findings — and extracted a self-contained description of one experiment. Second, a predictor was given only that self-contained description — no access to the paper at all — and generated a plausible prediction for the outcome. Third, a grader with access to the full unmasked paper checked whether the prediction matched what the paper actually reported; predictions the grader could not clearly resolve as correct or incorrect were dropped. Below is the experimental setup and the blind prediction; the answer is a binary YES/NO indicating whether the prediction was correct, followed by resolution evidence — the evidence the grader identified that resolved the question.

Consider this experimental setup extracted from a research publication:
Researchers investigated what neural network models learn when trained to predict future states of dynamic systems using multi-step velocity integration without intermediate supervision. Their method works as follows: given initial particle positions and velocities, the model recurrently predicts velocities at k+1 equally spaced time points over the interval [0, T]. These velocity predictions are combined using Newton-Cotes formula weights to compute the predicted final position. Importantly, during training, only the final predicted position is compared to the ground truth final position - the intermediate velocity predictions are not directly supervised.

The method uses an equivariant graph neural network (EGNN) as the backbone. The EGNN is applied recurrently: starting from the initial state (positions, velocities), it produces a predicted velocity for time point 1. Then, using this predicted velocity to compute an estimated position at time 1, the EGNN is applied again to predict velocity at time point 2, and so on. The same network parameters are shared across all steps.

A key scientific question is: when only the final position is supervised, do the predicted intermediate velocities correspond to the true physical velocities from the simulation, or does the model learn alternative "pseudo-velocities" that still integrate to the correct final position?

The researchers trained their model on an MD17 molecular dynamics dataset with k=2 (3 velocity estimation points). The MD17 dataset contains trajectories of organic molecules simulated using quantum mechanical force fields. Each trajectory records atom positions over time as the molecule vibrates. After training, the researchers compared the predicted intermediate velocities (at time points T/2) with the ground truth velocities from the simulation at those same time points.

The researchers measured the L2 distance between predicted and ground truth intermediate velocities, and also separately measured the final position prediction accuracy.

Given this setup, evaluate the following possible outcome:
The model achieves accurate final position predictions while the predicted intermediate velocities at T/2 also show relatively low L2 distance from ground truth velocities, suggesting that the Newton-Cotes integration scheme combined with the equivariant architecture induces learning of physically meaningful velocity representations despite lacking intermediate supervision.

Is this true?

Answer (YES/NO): YES